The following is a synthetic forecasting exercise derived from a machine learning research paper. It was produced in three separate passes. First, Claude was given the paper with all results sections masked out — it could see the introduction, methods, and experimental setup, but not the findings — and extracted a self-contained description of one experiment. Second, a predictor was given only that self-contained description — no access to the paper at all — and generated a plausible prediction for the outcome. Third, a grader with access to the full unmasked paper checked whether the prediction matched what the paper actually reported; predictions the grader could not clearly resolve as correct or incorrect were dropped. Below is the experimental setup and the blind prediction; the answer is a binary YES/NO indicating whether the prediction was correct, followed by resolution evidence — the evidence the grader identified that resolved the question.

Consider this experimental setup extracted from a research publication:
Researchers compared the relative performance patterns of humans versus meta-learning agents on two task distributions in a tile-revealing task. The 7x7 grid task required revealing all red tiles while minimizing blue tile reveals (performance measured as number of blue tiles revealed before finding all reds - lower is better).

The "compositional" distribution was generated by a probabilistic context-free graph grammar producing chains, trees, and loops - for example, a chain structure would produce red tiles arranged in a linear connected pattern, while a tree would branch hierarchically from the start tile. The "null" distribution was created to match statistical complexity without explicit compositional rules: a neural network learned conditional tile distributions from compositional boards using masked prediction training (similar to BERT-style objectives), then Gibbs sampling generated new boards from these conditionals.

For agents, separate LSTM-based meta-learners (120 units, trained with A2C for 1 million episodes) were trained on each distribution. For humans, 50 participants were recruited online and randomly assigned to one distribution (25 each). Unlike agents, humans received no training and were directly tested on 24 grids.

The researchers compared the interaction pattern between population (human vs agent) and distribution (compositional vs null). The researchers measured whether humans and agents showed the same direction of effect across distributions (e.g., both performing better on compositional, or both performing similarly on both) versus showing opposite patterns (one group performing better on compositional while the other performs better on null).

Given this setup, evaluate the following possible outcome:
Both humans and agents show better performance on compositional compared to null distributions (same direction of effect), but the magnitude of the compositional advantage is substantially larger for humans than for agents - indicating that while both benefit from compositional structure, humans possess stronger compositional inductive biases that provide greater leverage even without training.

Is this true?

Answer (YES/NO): NO